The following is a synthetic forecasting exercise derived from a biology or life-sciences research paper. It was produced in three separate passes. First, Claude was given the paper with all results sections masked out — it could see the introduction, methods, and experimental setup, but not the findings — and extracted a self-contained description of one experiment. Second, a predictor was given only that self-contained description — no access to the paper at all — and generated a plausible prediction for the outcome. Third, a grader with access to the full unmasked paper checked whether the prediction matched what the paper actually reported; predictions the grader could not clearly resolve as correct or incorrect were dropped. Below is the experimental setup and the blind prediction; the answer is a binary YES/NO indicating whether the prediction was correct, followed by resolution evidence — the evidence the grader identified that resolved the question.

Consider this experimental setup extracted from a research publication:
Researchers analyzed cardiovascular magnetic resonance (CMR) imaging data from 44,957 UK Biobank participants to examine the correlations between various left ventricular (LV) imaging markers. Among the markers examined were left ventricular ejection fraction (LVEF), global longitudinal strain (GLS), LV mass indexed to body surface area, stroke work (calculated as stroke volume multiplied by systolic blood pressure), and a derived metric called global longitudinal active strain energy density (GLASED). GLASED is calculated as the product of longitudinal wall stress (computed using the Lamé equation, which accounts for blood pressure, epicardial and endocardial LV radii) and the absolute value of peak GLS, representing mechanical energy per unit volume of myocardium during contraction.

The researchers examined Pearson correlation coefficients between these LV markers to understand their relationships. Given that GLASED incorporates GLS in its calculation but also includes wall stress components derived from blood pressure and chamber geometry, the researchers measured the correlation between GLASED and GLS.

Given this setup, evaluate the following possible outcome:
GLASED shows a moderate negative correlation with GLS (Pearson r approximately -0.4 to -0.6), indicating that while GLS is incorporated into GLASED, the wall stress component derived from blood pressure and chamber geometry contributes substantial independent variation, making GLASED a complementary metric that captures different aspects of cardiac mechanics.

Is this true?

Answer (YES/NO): NO